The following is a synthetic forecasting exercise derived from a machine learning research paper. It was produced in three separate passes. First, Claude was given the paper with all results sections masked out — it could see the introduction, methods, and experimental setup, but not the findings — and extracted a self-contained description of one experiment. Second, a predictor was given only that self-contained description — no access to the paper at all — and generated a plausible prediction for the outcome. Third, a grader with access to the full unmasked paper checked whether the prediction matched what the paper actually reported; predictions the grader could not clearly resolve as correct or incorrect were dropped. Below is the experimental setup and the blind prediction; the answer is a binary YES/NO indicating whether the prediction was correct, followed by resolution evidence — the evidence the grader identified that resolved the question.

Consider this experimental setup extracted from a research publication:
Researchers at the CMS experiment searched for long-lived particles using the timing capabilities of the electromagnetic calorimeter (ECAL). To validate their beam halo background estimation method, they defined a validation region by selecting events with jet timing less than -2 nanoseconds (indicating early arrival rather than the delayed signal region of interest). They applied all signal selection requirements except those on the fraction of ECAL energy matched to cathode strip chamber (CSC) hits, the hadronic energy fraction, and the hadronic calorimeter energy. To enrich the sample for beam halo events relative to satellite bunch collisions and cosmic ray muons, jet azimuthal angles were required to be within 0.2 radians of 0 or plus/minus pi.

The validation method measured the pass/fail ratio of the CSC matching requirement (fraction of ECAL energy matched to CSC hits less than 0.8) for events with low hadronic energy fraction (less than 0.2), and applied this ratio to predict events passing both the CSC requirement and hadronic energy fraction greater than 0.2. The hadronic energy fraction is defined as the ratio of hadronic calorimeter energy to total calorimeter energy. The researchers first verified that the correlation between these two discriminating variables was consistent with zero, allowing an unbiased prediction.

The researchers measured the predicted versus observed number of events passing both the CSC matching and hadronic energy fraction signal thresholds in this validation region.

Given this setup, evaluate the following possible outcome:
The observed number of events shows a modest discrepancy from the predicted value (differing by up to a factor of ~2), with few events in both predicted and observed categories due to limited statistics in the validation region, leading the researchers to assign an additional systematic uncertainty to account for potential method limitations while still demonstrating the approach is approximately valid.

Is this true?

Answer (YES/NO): NO